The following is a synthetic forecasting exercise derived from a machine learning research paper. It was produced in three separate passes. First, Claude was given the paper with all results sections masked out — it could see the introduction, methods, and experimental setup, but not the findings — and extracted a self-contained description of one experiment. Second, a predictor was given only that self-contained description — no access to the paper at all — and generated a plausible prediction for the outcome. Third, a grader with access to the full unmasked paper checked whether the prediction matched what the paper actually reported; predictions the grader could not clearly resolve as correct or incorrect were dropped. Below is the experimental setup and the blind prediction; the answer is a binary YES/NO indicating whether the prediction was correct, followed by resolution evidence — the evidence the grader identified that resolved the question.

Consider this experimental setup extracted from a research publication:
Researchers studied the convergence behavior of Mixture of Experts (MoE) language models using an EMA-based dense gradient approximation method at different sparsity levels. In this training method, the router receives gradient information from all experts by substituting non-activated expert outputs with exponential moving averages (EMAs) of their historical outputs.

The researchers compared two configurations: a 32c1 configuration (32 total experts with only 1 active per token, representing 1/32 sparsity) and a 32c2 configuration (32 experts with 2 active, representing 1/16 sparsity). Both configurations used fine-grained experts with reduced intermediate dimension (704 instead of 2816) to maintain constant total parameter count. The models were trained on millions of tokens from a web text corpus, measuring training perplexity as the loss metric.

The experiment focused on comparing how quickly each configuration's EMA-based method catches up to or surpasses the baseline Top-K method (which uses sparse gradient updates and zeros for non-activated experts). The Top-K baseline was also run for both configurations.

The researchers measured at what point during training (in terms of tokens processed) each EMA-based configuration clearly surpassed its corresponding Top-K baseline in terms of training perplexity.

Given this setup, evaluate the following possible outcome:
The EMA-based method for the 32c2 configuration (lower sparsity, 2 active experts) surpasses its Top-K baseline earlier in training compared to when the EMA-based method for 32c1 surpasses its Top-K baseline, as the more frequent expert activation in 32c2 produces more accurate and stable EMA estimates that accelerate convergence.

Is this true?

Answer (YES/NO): YES